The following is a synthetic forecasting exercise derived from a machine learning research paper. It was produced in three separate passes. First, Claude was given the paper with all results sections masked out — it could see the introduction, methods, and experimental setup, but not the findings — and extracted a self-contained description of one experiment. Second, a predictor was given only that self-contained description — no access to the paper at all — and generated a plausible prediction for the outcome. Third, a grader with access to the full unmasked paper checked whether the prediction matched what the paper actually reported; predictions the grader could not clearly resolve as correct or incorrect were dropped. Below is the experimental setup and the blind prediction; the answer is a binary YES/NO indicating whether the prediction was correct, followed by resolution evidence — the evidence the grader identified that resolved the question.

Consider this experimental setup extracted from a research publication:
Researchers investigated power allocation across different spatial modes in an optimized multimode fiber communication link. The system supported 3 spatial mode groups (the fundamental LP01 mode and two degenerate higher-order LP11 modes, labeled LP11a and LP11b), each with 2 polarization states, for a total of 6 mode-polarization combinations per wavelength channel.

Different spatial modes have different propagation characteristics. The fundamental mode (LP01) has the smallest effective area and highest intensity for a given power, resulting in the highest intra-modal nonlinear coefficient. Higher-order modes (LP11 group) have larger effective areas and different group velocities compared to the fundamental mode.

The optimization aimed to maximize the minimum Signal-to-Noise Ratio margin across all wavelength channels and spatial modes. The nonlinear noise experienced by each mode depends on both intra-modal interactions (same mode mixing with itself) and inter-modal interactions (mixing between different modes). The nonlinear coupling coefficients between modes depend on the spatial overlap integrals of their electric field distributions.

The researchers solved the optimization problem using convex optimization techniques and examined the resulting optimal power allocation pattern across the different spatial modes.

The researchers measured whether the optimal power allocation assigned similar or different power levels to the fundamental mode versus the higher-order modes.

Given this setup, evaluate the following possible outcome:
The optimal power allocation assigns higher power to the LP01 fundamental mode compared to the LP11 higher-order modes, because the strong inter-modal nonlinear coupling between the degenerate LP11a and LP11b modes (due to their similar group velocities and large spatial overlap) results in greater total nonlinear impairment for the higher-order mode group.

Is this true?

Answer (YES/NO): NO